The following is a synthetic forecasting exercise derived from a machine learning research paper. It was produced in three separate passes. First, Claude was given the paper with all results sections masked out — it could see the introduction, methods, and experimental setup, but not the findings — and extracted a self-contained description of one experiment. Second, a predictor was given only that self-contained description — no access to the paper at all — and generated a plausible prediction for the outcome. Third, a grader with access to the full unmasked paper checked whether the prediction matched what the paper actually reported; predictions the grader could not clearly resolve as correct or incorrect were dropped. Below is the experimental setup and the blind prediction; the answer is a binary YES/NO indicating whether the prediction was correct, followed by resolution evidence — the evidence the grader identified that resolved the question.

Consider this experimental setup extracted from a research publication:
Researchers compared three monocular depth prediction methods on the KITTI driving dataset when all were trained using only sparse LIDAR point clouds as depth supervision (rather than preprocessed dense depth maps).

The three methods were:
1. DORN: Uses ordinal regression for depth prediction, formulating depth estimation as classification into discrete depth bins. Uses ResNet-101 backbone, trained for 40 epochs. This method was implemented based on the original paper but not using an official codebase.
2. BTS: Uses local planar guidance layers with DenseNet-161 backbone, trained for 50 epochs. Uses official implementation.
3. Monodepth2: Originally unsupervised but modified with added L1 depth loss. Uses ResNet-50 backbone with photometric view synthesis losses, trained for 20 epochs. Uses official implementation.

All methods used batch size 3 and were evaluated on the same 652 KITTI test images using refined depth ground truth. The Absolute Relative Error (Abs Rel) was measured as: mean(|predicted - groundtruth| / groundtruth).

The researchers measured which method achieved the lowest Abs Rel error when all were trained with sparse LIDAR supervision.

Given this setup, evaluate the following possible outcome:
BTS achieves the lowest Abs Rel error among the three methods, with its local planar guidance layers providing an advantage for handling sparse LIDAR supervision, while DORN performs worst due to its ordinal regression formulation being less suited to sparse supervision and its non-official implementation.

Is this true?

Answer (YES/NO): YES